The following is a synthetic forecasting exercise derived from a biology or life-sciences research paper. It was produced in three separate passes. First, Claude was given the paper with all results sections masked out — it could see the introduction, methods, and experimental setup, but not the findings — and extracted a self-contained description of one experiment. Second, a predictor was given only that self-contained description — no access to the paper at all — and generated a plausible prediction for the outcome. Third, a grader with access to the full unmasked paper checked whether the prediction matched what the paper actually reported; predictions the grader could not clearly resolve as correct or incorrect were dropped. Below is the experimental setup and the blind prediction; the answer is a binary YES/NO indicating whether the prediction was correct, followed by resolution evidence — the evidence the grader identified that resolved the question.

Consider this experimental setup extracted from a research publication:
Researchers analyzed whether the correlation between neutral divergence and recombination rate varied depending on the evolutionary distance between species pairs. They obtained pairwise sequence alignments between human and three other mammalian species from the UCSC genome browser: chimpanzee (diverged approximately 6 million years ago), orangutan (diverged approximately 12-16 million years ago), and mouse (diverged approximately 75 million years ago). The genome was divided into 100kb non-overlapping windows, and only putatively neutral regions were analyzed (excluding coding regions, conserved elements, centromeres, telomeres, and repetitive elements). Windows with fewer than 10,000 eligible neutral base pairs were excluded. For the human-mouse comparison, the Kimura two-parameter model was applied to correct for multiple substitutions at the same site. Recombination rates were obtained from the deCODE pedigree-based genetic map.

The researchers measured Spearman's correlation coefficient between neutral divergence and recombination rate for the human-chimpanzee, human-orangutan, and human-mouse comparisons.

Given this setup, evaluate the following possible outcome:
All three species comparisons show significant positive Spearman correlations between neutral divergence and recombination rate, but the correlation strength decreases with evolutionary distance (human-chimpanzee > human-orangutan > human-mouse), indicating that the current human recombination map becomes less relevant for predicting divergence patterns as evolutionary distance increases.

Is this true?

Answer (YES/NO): YES